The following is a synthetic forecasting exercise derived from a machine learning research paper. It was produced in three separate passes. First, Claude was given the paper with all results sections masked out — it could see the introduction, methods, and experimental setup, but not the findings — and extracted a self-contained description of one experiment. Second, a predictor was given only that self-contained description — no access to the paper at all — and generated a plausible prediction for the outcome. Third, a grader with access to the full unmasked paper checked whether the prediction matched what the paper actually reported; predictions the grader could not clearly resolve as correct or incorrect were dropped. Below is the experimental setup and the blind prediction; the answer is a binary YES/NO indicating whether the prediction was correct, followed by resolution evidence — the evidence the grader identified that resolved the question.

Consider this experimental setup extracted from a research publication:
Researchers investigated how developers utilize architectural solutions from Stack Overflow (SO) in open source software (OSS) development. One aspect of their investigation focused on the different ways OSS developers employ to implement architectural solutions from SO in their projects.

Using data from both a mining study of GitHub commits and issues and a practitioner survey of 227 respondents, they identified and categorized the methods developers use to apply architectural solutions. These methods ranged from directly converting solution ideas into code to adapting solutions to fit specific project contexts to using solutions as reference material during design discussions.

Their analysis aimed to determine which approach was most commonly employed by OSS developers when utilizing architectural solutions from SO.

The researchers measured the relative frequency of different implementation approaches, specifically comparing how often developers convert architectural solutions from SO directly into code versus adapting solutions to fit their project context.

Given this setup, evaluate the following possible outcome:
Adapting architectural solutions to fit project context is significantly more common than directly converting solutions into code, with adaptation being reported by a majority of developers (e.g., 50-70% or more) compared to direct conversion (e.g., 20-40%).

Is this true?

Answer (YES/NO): NO